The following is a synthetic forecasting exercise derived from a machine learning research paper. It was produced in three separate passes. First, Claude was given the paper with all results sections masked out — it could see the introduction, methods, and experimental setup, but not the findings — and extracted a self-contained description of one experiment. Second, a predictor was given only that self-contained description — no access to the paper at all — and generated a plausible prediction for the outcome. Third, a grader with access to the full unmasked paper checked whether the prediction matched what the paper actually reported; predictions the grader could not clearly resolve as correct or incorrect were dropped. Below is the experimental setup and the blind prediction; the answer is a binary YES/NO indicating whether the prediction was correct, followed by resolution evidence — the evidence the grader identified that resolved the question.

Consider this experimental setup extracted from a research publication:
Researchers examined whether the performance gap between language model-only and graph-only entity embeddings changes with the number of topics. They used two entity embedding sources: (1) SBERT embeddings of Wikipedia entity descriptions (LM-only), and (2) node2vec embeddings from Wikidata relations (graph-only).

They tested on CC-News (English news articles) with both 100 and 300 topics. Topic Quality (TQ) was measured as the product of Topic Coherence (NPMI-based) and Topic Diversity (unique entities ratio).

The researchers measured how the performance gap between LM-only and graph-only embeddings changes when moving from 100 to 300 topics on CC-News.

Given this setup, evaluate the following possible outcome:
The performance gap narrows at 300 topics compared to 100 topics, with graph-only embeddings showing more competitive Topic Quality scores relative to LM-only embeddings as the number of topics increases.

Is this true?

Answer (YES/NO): NO